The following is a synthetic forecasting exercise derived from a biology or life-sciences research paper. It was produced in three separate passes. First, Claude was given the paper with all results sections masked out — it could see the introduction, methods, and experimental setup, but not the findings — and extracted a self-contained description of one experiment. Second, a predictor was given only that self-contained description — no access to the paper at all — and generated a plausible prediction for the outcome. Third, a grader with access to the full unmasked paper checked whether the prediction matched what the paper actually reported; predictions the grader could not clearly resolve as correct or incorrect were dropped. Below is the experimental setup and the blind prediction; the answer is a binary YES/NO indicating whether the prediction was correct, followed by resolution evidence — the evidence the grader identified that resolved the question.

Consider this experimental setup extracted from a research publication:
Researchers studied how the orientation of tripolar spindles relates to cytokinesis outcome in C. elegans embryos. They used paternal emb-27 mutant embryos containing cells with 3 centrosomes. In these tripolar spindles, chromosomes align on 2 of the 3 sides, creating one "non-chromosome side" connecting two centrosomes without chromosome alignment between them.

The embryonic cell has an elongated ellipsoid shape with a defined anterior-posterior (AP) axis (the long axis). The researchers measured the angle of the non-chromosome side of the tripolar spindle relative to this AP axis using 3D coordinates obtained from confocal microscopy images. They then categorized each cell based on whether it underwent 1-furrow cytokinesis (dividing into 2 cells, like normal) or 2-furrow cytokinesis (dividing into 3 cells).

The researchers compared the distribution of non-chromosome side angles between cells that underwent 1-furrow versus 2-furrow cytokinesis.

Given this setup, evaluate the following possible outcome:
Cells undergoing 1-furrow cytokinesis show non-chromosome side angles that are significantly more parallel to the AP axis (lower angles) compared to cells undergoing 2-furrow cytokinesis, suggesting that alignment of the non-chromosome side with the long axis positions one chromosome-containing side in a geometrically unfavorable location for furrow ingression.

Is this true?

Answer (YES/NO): NO